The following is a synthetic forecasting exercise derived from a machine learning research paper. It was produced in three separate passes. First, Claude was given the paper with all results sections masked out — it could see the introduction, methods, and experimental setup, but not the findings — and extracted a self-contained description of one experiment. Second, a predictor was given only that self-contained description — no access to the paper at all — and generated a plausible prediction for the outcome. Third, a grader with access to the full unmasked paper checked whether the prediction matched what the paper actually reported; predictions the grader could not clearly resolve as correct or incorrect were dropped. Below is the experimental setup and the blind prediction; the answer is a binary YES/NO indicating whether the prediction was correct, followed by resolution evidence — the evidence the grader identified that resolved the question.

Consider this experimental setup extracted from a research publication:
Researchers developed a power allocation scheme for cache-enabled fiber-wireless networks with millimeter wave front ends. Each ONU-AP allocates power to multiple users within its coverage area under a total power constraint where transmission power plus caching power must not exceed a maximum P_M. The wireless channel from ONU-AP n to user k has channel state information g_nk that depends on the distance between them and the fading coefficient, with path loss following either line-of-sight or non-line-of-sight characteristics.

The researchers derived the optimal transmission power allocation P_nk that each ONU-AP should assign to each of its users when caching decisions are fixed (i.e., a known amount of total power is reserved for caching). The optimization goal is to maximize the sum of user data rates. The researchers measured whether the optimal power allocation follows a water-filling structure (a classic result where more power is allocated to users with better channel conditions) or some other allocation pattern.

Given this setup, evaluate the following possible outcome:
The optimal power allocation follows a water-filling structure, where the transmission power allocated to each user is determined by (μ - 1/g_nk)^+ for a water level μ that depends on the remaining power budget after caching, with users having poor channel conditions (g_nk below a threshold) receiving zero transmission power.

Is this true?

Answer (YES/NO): NO